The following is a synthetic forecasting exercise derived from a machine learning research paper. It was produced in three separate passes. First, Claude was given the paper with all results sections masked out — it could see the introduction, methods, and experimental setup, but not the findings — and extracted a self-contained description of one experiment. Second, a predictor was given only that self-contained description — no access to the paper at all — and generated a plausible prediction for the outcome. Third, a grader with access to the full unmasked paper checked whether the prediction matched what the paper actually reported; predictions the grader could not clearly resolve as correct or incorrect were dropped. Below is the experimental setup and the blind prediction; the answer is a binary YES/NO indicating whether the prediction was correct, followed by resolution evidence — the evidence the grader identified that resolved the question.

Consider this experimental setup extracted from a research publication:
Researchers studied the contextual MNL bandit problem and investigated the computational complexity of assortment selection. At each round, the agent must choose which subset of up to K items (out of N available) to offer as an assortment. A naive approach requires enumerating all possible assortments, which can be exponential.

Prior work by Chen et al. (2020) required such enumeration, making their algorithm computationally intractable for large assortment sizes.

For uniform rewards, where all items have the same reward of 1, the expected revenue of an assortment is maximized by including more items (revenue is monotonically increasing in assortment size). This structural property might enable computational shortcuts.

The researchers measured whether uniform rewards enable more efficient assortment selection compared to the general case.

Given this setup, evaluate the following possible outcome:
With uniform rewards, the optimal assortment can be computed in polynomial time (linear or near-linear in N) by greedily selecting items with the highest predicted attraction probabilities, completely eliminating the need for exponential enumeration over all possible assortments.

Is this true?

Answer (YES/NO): YES